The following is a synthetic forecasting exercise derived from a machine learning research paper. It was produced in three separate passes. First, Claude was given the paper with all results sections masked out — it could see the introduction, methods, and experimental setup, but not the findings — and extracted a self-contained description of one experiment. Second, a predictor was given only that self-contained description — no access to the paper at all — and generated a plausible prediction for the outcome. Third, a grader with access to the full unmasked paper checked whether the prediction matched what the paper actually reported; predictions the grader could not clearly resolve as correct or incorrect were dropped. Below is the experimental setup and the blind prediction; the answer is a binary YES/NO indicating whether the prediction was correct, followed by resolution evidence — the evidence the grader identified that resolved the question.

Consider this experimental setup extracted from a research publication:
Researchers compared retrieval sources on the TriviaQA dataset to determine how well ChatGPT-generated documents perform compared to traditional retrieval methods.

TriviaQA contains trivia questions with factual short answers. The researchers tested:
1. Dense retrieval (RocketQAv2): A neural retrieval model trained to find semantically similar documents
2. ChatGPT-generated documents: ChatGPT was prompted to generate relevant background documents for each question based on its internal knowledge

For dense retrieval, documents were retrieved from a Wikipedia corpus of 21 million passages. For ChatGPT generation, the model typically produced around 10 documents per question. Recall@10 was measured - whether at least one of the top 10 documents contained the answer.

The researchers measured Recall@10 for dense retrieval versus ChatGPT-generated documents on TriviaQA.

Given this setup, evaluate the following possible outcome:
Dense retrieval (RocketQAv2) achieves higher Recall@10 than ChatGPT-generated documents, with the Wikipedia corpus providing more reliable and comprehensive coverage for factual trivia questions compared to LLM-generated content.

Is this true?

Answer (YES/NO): YES